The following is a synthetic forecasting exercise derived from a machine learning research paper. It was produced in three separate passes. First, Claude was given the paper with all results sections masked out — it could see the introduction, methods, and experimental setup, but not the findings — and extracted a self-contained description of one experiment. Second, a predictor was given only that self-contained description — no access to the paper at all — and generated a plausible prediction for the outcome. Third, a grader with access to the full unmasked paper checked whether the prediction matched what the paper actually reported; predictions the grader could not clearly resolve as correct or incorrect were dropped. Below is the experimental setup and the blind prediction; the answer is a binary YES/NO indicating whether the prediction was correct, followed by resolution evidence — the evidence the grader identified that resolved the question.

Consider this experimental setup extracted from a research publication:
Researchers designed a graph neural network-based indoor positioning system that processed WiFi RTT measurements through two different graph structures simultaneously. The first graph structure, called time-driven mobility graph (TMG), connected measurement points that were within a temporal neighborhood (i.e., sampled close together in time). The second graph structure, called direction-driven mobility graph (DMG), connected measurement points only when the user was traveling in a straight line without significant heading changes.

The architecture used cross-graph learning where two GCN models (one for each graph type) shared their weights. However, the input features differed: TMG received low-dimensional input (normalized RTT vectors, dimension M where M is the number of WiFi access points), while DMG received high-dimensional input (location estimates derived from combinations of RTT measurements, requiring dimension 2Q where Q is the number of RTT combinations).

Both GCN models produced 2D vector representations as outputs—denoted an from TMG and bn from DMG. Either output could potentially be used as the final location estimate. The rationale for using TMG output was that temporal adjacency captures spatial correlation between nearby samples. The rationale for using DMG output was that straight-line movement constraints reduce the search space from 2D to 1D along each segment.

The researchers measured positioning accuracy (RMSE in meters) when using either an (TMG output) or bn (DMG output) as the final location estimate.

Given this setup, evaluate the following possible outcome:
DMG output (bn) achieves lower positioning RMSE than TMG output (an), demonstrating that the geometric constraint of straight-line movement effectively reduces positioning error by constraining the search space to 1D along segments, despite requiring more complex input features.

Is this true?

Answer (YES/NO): YES